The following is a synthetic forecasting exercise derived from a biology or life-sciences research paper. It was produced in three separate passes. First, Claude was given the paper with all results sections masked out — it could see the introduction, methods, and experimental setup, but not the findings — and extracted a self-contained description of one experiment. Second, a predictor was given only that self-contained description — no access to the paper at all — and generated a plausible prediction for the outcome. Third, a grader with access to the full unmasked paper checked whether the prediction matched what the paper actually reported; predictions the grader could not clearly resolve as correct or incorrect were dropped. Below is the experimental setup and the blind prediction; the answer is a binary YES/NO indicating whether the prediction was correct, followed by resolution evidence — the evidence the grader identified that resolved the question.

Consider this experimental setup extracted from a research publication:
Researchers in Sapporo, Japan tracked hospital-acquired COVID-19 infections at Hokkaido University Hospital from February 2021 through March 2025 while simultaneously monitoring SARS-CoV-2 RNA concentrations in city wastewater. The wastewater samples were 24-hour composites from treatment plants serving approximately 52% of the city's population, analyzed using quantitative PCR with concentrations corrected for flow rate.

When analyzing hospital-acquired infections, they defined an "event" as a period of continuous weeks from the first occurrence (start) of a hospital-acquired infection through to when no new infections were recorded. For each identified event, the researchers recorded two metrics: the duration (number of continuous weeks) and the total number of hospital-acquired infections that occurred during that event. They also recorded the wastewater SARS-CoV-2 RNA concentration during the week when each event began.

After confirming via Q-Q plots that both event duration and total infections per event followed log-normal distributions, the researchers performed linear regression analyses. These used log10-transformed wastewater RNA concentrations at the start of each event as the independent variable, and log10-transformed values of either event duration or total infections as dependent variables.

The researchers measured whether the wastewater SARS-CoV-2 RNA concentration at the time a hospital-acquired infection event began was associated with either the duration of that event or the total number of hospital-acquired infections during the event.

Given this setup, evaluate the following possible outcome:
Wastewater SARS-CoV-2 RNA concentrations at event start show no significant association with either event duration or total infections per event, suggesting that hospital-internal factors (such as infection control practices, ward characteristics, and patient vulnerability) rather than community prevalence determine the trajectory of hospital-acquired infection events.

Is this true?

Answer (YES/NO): NO